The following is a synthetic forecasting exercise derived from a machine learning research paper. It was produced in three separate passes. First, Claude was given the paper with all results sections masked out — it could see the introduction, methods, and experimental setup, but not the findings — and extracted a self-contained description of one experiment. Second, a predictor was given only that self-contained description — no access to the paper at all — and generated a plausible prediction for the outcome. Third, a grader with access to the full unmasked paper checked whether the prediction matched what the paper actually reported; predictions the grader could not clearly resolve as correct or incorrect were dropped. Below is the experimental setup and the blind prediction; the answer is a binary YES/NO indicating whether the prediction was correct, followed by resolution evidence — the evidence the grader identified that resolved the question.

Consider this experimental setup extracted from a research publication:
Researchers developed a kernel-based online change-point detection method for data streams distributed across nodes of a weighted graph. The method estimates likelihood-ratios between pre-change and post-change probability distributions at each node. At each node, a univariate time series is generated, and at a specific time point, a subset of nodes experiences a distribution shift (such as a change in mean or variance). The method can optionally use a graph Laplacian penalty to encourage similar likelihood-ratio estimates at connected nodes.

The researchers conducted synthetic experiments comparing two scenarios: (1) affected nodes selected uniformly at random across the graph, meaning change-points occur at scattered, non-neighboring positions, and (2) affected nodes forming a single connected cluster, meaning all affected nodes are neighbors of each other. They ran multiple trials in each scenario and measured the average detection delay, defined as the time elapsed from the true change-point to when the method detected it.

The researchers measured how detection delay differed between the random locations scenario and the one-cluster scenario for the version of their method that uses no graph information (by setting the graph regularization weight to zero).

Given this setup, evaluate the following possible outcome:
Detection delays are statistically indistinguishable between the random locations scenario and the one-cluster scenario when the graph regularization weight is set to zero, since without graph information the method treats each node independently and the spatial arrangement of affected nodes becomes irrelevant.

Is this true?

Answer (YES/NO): NO